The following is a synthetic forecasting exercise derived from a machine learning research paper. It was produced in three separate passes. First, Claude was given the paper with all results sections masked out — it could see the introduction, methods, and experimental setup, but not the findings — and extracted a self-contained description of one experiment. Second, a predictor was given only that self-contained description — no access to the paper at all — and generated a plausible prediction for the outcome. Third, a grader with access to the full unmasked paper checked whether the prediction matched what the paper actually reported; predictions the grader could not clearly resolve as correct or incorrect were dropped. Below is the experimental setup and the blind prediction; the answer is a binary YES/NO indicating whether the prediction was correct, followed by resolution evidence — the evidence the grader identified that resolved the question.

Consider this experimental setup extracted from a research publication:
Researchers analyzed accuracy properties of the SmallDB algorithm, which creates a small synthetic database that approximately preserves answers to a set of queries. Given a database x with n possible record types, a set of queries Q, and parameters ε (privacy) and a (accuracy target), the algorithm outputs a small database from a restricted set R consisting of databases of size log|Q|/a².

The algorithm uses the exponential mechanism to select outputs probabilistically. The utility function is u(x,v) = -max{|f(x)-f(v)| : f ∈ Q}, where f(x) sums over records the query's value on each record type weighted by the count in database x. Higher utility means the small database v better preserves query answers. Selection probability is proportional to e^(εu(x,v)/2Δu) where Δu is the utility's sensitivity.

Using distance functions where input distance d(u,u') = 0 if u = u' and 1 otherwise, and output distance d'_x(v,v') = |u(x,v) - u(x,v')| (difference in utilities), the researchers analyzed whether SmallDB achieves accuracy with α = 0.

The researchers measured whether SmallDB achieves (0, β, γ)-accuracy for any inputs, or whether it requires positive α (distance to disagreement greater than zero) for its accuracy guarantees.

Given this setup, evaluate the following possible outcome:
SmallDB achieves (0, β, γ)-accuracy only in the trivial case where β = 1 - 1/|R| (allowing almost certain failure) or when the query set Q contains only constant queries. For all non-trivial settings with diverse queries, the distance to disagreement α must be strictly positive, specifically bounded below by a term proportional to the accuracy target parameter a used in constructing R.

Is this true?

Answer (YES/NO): NO